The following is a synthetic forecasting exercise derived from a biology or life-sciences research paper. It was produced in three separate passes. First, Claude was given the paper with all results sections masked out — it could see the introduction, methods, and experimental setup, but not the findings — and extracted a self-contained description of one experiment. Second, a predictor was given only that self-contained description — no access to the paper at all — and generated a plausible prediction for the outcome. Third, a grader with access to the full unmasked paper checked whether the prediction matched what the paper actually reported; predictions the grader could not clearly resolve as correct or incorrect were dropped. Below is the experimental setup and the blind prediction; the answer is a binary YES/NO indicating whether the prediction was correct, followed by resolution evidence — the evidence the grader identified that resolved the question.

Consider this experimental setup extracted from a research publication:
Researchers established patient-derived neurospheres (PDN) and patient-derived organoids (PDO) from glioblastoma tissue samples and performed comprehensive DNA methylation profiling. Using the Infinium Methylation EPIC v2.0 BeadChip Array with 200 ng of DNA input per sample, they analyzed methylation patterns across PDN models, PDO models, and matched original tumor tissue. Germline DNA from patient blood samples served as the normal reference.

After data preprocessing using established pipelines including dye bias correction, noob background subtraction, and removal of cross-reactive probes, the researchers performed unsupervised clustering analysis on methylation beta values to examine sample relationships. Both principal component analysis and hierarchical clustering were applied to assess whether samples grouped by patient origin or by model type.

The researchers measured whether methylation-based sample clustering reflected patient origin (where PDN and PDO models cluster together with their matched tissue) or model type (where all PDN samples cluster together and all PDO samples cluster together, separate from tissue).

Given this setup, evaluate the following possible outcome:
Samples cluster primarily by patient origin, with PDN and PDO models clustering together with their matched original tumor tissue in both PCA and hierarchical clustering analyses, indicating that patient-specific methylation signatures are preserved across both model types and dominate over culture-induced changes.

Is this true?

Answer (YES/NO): NO